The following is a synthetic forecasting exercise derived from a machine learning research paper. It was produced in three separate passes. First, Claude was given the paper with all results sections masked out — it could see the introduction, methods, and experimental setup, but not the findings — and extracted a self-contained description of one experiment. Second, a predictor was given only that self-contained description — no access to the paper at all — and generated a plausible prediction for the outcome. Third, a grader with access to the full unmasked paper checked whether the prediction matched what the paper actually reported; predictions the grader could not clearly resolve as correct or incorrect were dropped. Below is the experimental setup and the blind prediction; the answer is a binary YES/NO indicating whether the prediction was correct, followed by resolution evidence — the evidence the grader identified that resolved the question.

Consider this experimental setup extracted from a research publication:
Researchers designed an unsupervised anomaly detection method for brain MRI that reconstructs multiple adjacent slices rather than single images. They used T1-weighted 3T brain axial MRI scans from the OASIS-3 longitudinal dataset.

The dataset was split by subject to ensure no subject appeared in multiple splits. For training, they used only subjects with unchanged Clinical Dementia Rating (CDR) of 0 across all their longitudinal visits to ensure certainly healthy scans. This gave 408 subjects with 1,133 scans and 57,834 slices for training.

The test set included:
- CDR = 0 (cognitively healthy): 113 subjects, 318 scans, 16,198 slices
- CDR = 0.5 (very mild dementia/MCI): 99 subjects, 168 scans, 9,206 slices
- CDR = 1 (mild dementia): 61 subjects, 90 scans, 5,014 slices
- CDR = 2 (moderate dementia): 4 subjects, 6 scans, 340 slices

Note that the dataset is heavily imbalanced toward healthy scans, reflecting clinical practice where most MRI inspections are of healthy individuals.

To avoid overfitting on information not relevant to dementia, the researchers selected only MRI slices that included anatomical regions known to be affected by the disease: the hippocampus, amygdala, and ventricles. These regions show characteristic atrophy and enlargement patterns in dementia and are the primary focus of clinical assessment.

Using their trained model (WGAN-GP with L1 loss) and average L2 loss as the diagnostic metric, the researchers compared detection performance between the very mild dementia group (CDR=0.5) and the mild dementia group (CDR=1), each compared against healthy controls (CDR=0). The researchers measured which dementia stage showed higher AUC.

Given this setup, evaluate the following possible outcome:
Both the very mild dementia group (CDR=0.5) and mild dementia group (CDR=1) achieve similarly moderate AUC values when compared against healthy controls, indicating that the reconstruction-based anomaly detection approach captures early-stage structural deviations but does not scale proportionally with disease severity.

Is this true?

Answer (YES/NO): NO